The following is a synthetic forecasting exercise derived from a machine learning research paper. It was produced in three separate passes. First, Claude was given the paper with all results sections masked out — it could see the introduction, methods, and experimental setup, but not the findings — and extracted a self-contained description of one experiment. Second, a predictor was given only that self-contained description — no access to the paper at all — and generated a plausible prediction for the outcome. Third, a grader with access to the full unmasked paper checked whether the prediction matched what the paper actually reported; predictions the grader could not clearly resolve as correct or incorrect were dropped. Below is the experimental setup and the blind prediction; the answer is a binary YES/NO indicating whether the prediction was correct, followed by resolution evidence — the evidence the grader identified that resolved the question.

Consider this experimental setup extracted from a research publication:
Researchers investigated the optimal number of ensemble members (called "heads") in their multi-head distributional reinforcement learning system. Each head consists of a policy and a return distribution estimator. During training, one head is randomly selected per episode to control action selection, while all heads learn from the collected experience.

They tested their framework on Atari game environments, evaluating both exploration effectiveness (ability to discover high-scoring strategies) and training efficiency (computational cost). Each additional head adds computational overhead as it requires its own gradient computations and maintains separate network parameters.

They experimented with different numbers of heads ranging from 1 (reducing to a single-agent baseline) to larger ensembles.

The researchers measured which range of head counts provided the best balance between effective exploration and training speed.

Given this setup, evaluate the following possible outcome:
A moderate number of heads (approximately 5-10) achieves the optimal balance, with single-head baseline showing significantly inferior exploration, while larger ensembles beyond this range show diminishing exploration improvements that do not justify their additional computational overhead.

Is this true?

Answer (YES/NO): NO